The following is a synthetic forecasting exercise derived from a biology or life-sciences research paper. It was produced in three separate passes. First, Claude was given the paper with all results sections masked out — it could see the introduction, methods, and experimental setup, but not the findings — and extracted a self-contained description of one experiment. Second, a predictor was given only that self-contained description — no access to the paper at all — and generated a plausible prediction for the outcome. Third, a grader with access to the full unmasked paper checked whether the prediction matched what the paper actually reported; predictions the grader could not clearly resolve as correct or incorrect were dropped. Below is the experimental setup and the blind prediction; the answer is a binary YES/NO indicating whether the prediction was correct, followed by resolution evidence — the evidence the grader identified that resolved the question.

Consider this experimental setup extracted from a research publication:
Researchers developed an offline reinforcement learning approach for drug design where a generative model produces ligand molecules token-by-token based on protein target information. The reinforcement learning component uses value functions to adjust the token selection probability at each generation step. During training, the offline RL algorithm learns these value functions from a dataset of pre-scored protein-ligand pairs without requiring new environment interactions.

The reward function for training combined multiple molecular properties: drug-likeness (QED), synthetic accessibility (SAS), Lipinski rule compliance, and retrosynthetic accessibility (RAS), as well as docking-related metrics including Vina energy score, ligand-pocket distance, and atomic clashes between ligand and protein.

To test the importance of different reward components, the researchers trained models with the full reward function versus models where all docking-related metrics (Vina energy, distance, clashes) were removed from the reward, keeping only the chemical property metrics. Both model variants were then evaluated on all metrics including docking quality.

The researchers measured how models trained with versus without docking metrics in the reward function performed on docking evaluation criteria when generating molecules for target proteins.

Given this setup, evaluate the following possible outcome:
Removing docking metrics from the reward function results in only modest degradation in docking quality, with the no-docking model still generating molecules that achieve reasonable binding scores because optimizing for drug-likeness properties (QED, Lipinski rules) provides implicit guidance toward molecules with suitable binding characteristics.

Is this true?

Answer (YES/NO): NO